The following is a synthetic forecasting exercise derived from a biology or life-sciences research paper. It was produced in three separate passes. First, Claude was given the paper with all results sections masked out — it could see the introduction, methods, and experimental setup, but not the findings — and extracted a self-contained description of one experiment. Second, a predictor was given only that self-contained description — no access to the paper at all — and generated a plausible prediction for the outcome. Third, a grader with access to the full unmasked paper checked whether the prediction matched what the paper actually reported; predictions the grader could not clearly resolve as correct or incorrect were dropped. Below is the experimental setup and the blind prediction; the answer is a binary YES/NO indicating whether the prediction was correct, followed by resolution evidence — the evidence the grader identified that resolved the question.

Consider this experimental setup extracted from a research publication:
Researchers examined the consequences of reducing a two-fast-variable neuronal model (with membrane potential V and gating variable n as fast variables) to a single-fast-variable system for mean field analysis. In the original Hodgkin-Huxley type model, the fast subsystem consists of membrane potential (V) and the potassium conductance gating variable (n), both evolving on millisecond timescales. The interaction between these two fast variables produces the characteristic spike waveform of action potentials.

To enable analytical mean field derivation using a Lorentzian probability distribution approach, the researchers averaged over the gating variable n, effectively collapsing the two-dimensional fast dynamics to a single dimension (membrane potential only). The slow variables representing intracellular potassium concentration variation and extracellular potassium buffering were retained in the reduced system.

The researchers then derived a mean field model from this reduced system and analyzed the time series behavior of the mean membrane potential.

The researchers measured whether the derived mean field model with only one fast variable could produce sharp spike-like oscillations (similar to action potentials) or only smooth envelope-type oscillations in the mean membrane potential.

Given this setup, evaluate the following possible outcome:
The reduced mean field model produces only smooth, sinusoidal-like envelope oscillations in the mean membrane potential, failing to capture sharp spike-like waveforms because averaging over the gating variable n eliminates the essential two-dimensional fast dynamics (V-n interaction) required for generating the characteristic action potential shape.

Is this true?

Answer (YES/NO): YES